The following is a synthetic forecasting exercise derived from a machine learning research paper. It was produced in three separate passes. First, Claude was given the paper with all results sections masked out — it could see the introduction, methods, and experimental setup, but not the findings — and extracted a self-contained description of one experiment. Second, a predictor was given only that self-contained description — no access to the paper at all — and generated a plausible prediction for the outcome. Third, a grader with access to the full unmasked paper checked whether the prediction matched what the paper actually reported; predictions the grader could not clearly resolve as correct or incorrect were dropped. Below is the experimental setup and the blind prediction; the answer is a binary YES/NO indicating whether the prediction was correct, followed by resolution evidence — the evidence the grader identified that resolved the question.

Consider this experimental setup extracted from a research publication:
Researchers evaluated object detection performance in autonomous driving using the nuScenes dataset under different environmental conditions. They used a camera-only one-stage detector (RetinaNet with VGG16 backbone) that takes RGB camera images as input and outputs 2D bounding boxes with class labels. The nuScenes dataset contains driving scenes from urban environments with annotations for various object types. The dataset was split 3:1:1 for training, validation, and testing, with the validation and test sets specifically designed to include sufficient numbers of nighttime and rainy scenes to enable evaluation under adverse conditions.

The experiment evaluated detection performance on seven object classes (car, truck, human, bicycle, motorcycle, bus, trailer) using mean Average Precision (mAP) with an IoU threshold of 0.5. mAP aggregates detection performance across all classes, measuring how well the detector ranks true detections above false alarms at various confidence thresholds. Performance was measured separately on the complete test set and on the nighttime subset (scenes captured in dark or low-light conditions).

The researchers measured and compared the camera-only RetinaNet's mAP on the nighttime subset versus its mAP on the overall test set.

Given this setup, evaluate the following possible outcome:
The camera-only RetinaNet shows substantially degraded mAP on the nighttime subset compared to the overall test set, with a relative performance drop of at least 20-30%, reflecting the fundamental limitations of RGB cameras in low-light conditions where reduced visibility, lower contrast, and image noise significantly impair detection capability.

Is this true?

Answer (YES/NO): NO